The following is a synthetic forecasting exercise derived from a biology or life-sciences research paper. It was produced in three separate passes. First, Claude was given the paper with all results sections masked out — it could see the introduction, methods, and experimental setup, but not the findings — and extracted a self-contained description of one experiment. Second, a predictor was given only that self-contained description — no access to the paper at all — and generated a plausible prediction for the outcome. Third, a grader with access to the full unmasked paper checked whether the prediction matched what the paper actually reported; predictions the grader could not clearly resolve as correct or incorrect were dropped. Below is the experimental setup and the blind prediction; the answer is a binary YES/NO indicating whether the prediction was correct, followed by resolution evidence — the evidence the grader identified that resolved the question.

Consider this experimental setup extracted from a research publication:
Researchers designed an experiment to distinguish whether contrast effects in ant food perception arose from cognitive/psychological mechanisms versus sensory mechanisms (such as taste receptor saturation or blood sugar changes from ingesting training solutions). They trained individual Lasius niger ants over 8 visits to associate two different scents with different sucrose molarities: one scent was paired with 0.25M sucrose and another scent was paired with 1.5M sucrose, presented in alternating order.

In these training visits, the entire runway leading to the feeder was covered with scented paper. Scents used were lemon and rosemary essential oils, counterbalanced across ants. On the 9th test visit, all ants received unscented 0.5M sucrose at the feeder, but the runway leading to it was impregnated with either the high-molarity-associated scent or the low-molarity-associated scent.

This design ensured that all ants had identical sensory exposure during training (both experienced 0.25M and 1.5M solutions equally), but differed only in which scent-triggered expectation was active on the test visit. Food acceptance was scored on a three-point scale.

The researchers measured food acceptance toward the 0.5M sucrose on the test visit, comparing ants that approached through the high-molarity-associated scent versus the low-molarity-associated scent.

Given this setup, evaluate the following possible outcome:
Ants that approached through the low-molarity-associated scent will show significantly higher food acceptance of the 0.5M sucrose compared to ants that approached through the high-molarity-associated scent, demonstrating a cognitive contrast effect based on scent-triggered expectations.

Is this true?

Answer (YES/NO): YES